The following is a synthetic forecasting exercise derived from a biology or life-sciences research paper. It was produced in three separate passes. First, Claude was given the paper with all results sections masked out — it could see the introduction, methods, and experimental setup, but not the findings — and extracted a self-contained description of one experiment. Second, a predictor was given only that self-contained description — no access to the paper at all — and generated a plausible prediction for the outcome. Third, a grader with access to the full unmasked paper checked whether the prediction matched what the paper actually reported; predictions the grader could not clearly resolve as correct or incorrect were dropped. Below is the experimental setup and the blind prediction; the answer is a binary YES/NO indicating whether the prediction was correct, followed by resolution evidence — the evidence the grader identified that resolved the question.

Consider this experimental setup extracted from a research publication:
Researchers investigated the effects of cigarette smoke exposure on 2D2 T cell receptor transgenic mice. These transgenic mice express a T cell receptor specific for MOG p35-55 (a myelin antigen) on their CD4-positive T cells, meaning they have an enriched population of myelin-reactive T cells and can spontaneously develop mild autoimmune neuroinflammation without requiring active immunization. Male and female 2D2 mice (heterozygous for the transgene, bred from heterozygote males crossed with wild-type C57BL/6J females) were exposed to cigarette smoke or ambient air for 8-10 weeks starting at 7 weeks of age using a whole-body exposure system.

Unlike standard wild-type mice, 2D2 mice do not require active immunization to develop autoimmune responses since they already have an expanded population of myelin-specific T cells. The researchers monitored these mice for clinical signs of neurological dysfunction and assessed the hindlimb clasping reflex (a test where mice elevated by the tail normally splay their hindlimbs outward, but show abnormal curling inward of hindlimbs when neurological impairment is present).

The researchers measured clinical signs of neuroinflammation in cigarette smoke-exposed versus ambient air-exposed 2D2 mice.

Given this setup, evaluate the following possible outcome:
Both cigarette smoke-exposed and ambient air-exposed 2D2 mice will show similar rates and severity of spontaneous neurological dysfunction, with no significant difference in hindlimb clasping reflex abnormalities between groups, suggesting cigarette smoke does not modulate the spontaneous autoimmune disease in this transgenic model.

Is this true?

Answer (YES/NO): NO